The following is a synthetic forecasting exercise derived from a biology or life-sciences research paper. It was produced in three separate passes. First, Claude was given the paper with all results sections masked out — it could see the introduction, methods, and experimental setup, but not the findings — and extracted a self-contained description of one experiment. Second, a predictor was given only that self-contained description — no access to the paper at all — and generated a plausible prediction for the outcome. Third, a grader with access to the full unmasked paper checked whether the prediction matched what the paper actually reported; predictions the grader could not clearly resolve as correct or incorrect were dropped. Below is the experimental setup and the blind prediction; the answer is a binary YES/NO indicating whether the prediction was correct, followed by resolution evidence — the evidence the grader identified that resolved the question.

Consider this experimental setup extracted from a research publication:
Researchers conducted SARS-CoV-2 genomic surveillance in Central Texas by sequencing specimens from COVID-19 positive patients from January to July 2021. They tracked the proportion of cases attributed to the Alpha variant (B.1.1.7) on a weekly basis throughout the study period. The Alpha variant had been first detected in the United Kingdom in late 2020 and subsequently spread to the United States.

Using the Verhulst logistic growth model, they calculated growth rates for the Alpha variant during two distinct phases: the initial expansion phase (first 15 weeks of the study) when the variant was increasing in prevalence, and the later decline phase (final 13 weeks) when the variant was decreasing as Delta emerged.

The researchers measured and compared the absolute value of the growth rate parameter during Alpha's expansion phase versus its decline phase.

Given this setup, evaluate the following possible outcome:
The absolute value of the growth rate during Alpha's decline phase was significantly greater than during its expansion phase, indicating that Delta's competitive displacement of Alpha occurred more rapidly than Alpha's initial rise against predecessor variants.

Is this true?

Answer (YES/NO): NO